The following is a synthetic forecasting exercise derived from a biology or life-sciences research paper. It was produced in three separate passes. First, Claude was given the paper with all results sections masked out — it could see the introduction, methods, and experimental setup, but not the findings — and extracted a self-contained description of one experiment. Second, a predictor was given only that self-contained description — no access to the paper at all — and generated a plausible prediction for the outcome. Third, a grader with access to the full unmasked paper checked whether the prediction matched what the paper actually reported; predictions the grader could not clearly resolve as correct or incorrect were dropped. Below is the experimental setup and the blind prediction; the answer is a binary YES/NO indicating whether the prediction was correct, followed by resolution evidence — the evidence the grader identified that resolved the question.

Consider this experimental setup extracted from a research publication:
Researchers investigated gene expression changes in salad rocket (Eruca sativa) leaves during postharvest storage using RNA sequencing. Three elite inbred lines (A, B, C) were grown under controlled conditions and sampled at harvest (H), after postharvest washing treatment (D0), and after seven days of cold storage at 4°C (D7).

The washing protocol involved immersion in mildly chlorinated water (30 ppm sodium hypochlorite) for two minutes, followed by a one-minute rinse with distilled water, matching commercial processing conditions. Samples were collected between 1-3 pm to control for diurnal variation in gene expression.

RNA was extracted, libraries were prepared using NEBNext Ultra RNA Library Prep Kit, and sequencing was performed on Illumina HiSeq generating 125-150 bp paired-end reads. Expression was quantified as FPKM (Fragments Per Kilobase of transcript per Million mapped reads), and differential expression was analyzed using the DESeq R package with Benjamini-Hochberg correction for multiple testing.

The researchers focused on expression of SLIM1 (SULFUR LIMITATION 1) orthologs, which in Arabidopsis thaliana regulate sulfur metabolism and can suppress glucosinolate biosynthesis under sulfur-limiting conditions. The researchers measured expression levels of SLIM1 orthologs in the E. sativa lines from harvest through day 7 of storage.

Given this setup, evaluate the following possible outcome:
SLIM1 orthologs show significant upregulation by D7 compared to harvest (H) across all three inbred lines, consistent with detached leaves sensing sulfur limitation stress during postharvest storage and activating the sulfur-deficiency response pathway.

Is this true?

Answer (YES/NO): NO